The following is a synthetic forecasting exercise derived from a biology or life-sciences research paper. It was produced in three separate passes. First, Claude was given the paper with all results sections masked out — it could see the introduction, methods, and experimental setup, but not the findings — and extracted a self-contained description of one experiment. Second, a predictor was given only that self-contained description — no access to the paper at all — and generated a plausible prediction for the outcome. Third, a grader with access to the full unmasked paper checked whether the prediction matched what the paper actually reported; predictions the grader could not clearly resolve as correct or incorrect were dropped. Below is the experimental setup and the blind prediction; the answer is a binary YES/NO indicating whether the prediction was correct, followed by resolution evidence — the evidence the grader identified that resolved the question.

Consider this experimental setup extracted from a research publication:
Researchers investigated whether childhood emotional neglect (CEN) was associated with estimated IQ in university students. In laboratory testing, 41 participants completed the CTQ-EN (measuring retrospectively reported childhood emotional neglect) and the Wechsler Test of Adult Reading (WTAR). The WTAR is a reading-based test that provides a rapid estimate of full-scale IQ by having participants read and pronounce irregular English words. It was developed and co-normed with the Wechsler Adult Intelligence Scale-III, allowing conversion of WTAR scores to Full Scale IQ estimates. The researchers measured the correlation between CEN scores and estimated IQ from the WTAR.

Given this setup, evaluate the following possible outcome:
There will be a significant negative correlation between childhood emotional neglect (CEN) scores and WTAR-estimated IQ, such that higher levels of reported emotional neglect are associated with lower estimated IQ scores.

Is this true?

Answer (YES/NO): NO